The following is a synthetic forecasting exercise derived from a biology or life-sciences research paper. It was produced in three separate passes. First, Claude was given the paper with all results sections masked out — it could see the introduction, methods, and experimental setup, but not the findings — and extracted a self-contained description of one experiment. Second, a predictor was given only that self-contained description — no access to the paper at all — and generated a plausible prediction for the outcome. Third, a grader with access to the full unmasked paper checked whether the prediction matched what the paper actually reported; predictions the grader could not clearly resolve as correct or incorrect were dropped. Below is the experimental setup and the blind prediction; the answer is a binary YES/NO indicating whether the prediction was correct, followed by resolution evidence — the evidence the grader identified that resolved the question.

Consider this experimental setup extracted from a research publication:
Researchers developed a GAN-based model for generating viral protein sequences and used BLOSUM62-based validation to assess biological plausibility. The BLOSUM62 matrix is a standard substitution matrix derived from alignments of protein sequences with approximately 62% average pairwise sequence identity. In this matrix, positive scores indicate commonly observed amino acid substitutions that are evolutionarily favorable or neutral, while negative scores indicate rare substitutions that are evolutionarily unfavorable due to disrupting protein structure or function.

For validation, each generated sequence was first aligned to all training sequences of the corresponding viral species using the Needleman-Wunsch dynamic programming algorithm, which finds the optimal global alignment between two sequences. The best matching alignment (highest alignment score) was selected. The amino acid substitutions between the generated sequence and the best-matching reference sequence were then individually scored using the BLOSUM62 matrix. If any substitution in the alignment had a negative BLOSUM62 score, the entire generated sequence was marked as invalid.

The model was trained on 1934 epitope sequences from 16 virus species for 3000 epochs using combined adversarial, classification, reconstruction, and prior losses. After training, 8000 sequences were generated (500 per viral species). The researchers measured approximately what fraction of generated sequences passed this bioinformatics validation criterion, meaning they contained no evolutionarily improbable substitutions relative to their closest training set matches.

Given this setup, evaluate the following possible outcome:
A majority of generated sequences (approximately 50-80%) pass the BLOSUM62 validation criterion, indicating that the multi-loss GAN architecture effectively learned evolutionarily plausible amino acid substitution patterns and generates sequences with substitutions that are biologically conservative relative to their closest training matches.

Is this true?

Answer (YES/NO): YES